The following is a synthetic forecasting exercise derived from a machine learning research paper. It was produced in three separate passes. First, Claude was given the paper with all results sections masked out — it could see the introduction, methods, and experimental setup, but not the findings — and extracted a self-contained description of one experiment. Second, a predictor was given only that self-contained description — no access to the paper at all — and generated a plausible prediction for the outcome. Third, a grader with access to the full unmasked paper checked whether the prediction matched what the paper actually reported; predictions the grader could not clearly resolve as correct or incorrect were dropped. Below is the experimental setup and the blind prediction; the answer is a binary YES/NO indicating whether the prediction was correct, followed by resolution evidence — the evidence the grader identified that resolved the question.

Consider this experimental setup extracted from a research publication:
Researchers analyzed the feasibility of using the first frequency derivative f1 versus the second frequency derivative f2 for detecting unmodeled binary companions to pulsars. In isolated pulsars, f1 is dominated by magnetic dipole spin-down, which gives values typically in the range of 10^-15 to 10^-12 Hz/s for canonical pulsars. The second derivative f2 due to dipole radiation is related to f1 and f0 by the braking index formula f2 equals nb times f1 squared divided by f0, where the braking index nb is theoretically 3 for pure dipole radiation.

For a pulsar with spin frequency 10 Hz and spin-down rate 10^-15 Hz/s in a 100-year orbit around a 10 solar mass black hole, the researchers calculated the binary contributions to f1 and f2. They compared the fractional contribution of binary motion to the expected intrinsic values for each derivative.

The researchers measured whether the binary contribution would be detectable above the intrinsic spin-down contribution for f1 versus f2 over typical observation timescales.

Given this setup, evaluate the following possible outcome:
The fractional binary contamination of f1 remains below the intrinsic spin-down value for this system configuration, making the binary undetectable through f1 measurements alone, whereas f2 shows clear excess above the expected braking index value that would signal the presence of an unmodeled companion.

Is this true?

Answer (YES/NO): YES